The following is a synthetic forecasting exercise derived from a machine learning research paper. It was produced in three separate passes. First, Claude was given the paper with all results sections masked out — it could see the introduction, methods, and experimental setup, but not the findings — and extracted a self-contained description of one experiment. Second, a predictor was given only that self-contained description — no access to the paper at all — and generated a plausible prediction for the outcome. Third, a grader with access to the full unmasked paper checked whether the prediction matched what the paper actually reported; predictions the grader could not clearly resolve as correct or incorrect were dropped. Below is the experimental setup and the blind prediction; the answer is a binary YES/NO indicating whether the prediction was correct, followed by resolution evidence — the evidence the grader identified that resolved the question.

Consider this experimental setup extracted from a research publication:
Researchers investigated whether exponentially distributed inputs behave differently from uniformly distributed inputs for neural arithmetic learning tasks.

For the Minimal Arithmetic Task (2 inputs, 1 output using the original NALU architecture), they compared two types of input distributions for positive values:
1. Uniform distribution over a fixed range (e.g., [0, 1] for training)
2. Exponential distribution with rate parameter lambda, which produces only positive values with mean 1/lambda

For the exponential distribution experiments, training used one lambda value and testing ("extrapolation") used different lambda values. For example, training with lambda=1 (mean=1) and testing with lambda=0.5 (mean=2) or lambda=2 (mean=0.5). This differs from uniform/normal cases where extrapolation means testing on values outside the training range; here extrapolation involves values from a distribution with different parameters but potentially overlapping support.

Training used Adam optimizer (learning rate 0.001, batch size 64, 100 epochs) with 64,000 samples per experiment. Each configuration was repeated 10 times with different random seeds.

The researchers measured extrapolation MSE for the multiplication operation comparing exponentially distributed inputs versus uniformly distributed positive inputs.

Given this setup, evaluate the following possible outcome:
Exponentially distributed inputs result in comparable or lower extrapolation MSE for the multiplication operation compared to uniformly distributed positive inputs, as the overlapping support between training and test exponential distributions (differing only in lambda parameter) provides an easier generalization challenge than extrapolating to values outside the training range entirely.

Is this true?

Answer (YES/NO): YES